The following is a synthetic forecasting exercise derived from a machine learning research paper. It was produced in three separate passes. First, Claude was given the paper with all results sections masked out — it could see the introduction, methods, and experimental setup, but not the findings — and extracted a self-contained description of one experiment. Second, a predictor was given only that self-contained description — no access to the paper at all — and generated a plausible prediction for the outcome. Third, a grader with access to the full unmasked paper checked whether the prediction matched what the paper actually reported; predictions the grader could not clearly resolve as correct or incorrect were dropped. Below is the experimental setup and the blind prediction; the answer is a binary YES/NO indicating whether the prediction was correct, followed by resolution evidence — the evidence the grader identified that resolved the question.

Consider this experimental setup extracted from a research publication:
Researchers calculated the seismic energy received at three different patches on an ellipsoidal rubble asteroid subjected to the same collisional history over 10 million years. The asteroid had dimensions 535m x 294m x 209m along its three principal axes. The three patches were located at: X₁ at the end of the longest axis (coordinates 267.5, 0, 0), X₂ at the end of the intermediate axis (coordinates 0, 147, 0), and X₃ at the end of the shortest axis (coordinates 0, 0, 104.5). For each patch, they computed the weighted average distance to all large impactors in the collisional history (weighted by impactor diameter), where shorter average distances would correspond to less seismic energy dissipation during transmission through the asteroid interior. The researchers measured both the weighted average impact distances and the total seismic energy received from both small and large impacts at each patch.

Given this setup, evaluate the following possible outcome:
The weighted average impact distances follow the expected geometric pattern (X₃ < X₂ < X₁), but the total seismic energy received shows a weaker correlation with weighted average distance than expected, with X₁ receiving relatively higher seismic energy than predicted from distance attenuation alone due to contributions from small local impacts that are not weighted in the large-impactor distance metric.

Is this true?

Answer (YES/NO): NO